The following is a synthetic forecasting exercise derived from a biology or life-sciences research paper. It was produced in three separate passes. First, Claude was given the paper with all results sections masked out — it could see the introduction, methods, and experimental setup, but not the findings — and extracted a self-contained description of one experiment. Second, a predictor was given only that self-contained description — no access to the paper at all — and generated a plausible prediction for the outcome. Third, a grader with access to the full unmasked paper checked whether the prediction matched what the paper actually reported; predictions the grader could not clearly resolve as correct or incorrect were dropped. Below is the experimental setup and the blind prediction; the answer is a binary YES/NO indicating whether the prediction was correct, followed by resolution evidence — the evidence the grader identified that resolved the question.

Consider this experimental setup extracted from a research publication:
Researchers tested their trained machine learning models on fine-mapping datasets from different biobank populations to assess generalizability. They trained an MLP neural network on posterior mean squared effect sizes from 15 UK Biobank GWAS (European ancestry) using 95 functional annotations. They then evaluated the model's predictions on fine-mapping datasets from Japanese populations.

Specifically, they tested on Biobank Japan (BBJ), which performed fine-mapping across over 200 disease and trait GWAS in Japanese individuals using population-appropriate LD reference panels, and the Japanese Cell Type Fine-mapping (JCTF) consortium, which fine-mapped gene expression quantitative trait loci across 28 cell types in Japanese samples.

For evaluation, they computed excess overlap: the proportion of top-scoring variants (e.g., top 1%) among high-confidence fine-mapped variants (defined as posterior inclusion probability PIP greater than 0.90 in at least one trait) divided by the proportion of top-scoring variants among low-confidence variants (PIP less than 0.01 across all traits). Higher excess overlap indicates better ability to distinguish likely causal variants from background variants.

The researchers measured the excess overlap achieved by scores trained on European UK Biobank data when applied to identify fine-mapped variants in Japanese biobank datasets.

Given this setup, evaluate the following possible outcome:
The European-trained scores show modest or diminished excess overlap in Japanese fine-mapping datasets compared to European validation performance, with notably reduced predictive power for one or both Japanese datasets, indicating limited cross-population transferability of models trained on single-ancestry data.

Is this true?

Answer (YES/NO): NO